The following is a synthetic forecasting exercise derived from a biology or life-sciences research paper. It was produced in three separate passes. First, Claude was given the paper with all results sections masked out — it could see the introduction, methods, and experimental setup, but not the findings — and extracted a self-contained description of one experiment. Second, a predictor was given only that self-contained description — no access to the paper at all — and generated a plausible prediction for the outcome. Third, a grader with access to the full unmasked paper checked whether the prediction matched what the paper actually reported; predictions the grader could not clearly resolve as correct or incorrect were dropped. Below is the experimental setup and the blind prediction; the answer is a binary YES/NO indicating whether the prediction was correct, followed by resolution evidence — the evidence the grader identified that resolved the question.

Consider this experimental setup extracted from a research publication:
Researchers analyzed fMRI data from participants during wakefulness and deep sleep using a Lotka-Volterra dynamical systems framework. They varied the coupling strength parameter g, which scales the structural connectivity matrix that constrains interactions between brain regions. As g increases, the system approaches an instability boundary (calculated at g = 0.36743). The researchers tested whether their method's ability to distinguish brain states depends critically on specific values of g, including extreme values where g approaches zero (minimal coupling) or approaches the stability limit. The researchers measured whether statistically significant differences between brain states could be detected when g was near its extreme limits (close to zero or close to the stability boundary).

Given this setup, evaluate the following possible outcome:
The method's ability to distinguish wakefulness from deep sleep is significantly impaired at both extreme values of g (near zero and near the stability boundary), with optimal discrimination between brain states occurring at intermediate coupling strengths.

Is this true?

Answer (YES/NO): YES